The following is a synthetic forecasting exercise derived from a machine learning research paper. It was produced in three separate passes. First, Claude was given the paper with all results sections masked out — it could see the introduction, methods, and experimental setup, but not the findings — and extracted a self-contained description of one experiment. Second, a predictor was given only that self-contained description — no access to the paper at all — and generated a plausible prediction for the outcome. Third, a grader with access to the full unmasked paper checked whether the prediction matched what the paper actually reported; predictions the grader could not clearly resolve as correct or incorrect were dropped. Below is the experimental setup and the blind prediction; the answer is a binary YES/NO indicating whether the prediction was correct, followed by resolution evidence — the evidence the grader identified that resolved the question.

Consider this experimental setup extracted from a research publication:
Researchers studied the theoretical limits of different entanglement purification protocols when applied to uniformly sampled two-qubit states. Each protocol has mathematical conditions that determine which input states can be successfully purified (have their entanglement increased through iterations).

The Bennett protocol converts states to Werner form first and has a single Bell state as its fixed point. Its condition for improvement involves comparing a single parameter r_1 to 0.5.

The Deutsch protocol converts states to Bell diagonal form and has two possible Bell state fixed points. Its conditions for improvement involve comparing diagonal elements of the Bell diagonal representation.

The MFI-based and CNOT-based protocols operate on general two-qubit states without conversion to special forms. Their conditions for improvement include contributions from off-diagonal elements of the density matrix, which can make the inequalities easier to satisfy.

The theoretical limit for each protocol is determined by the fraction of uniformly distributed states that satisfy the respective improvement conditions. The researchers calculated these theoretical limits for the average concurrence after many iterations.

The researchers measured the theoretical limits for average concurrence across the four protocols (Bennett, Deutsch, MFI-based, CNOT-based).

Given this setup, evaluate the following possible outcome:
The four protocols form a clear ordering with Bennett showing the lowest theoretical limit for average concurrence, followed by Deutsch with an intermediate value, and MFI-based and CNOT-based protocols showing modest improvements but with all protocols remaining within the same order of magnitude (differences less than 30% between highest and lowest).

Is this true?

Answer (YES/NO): NO